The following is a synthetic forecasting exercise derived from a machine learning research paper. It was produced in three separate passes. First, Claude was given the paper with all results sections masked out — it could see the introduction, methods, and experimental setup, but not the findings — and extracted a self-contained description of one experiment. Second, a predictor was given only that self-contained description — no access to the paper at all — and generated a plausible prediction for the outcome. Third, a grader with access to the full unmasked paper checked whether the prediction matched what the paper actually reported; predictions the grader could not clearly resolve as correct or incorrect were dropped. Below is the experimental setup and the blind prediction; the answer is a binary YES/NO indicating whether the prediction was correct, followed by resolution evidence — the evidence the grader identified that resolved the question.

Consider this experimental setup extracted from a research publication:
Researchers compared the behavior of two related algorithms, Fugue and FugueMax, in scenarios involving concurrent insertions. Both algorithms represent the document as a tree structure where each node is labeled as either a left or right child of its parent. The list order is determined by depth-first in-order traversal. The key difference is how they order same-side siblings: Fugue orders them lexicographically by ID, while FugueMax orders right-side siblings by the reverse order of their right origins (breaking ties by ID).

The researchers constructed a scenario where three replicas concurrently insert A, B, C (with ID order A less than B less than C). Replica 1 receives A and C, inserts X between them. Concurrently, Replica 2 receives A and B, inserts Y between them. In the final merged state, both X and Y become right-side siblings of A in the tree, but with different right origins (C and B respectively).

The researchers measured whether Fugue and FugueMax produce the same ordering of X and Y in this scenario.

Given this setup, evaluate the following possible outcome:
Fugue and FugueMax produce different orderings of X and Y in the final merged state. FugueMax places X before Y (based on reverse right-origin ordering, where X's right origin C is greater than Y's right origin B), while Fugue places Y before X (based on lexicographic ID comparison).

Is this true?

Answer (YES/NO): NO